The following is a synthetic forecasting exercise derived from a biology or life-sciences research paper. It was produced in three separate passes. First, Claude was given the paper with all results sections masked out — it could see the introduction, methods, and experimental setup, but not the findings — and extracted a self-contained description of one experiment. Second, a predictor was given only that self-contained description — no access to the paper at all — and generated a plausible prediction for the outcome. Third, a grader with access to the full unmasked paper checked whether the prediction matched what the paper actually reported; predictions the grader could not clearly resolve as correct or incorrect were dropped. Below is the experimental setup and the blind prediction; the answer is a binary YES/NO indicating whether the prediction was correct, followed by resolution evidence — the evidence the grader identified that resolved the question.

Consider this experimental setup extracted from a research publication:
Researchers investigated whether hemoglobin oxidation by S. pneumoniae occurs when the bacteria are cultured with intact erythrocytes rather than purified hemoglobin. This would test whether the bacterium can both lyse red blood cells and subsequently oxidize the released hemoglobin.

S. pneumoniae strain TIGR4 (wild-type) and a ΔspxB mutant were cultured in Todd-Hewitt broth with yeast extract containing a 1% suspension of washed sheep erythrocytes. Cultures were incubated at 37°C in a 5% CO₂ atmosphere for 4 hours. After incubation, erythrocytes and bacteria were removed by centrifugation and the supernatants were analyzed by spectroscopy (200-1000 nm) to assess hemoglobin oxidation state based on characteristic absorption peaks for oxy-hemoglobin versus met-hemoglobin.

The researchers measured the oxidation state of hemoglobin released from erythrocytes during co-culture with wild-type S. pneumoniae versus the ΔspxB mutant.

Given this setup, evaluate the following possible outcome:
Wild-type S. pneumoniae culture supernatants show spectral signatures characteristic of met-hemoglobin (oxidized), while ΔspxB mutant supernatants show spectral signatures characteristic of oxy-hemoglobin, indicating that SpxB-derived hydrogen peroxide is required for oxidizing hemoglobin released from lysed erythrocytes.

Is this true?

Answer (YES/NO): NO